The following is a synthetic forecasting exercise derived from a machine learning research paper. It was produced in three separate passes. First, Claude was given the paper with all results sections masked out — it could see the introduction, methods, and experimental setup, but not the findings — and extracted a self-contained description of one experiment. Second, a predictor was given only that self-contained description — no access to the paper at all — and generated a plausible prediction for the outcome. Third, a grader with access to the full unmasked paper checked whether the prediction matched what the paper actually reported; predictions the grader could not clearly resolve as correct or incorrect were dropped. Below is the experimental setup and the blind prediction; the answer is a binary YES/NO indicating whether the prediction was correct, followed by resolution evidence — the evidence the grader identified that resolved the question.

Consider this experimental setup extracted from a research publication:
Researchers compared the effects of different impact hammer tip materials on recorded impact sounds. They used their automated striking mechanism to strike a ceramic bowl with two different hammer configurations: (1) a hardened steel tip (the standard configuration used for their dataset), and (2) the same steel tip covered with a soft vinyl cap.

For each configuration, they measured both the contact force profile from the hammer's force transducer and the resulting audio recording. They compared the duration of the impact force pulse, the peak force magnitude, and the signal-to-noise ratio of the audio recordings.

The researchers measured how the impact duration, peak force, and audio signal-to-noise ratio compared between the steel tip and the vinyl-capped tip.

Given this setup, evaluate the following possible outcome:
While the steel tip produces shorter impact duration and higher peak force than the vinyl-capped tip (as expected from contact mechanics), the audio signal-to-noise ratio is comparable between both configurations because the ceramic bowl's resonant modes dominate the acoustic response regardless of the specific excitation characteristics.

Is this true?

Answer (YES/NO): NO